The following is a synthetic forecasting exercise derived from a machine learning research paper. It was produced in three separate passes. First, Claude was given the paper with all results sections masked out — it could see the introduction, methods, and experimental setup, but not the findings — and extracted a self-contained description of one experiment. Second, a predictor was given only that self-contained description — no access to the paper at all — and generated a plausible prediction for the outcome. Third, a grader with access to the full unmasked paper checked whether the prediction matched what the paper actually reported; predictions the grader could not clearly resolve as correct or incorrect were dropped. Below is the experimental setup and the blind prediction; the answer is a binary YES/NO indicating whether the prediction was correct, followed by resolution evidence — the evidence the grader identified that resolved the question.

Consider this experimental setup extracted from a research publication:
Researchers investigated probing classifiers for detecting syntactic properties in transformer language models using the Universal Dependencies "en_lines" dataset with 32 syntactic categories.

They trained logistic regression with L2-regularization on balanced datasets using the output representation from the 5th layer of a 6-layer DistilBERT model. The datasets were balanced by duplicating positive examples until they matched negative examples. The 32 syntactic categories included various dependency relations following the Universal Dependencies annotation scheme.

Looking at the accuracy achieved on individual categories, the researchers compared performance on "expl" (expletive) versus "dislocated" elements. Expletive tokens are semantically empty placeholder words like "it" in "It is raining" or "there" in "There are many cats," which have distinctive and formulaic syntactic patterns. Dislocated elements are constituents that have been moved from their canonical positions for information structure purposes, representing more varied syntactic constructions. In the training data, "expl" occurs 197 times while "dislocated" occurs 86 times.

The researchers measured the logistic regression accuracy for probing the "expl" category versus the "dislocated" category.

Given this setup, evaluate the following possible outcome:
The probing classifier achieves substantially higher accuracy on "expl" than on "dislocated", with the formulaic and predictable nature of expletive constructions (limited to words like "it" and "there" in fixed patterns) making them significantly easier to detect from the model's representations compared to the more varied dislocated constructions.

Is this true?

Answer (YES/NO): YES